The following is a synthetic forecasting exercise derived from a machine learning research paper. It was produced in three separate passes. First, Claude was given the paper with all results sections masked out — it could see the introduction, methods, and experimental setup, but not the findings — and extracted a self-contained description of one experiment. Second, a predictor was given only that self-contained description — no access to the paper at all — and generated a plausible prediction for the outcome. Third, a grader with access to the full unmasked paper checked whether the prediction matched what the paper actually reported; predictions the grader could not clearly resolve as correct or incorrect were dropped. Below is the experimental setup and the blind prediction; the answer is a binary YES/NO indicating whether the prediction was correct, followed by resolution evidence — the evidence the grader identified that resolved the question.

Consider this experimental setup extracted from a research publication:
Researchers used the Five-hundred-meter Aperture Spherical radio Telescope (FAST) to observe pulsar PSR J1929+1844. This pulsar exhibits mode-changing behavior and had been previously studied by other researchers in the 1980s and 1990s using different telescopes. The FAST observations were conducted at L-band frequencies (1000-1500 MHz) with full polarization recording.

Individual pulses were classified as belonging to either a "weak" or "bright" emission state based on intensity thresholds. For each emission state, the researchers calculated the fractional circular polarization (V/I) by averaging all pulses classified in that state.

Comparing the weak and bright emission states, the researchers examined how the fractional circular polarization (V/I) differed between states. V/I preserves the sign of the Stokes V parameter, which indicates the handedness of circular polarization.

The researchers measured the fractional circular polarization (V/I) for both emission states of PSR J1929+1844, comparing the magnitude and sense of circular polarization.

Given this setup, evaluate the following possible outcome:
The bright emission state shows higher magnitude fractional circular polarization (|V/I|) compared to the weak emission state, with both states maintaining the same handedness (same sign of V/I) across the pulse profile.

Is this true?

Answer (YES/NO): NO